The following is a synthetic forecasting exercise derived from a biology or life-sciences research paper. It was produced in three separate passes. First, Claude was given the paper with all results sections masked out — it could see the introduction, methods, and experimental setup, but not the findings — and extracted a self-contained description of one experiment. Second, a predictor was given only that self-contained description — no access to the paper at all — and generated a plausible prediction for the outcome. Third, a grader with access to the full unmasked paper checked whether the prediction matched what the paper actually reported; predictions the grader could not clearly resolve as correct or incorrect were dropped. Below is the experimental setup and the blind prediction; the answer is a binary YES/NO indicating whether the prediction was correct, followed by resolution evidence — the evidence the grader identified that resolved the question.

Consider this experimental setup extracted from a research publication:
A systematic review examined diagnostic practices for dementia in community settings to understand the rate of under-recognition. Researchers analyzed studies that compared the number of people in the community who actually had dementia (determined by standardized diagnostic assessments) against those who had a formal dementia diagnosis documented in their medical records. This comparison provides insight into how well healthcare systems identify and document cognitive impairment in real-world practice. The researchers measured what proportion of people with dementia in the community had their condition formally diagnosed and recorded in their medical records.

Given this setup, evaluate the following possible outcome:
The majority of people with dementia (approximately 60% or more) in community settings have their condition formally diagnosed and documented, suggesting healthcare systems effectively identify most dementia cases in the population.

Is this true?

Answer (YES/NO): NO